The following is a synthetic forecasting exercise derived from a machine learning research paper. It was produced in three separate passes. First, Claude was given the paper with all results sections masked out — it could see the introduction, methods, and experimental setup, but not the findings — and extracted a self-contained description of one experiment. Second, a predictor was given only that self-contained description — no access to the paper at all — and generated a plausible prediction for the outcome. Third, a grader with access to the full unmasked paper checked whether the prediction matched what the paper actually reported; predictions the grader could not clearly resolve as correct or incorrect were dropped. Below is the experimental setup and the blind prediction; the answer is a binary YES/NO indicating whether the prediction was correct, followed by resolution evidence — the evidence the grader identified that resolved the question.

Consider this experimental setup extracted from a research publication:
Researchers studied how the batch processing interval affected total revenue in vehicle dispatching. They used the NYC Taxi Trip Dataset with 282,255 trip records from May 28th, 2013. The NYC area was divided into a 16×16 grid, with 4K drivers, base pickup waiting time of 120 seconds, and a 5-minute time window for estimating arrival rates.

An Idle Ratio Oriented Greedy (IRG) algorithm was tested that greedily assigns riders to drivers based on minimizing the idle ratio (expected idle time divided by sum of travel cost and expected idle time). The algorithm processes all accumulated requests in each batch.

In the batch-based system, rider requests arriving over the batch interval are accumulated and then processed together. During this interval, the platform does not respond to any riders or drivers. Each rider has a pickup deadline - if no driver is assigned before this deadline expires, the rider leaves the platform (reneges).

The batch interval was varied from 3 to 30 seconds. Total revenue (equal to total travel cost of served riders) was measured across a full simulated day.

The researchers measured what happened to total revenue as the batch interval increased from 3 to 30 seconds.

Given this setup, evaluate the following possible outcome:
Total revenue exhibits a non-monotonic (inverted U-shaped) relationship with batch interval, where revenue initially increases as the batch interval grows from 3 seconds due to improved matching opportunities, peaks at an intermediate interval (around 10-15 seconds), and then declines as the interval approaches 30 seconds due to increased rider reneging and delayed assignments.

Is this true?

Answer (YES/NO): NO